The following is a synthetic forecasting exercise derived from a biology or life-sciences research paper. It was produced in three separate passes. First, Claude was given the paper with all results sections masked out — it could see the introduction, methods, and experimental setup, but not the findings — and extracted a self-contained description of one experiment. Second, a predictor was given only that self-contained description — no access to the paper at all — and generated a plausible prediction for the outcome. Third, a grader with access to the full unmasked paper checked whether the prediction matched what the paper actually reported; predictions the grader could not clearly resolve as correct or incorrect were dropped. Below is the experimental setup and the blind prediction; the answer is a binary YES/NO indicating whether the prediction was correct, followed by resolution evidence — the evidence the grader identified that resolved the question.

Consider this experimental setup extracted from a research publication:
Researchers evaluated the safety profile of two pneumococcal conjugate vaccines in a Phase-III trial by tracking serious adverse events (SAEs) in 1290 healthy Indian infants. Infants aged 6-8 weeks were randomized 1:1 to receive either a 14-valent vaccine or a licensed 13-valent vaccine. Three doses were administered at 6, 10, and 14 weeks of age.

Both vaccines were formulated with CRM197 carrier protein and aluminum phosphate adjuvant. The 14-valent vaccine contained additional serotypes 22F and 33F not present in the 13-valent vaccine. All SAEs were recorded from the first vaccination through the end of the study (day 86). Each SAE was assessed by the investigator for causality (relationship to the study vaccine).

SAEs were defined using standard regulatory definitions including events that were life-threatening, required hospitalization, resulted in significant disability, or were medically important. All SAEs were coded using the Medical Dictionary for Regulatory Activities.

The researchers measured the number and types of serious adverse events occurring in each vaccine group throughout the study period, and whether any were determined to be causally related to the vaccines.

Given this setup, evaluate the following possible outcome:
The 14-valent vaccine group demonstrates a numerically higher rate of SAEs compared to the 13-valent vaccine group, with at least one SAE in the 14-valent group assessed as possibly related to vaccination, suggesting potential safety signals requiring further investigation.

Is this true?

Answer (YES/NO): NO